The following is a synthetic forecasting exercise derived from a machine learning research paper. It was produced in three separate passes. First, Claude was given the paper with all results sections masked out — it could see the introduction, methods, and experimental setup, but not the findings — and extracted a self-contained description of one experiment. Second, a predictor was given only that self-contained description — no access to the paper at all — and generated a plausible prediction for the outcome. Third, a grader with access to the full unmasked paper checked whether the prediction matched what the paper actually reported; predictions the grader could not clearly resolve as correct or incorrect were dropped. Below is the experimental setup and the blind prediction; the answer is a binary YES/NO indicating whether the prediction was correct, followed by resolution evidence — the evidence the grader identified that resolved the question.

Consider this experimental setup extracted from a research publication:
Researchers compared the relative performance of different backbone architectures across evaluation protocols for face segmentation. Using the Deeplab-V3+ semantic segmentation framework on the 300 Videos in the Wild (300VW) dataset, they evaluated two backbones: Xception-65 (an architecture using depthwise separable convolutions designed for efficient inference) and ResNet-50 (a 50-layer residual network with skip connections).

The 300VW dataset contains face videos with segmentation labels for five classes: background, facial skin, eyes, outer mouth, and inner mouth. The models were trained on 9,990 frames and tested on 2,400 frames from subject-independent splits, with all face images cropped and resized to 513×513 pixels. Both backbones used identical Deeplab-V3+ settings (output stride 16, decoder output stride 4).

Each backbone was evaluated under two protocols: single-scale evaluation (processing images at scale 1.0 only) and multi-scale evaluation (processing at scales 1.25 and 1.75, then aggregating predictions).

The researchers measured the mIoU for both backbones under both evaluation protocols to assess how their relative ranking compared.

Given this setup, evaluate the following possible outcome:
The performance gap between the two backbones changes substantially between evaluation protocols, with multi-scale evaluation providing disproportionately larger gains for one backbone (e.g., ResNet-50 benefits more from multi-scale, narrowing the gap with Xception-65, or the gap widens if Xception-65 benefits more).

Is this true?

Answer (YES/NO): YES